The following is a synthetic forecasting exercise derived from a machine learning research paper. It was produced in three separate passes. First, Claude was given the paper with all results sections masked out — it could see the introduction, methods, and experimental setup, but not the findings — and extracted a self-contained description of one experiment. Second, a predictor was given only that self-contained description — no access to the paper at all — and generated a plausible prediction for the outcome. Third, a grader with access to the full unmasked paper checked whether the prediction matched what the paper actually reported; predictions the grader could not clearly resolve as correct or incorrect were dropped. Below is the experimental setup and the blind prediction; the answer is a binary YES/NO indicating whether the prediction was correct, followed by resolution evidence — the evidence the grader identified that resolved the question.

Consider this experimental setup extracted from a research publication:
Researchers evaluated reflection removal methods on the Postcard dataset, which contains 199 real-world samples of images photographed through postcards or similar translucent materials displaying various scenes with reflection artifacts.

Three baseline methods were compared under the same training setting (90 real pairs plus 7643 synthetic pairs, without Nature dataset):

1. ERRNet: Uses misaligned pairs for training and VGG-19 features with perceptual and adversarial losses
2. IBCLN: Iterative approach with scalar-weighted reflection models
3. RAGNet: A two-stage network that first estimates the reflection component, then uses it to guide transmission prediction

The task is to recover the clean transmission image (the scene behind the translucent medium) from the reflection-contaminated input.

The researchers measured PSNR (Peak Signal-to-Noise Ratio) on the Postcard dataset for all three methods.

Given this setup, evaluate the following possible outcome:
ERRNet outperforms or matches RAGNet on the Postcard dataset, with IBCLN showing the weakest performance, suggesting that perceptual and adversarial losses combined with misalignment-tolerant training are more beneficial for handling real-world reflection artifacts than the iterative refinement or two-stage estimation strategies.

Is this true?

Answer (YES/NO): NO